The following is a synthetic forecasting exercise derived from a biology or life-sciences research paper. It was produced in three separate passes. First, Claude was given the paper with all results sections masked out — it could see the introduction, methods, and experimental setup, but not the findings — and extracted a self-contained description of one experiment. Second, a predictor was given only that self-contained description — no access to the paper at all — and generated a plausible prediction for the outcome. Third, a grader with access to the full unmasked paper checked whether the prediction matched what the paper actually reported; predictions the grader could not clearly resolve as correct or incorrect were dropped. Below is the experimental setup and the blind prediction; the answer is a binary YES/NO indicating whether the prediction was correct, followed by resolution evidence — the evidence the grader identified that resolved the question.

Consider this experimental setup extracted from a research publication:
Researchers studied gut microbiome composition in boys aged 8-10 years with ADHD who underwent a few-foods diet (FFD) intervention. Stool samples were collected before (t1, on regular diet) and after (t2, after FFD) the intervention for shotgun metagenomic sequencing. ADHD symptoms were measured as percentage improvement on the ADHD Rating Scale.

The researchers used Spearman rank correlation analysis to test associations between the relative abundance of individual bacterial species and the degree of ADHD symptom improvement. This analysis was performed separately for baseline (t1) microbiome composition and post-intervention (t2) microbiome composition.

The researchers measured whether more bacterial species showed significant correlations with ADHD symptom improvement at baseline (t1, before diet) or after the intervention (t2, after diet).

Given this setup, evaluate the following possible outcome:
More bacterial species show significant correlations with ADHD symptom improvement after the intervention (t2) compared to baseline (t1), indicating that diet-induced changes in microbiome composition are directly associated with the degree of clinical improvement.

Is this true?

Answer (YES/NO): NO